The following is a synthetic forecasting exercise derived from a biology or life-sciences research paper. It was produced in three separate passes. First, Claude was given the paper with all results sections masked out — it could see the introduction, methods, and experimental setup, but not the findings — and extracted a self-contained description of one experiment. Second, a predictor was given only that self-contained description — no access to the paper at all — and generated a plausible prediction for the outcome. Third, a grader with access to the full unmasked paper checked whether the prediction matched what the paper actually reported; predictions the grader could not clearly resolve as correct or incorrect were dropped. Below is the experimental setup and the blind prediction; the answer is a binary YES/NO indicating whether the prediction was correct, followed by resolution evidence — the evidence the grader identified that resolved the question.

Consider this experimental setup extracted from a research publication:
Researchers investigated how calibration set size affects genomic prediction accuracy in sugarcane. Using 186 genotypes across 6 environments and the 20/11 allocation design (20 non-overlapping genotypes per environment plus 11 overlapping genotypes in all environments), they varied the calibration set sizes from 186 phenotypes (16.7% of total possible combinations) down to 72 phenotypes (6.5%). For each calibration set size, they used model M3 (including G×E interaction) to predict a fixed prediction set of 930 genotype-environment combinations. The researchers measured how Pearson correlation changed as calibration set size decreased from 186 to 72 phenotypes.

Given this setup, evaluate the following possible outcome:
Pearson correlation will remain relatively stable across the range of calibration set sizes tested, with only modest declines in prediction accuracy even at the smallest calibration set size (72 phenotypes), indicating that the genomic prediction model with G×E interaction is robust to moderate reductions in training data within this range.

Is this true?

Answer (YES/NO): YES